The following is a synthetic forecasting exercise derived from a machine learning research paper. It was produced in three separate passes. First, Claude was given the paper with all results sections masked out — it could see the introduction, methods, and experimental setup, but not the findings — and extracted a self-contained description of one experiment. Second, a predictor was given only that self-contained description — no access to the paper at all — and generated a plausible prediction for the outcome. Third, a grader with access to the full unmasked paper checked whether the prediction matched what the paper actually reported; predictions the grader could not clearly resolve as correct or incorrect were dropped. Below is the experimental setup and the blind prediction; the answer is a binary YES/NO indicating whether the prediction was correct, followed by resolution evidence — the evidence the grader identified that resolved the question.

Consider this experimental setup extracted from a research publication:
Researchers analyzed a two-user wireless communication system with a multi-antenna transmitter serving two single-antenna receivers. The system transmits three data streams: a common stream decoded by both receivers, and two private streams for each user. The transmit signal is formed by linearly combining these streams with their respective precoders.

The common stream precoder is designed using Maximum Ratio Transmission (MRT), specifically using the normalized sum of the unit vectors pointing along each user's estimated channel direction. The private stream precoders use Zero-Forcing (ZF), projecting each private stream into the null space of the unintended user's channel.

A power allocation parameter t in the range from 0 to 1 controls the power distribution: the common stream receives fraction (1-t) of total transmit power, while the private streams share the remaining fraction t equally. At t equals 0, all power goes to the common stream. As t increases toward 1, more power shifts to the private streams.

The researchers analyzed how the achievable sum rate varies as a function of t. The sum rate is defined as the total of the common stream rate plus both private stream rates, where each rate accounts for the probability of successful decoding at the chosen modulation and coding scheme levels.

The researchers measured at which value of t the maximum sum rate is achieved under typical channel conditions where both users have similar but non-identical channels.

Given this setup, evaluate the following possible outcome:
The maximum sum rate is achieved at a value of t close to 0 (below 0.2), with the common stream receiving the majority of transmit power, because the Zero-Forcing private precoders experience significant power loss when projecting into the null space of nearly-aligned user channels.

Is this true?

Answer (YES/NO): NO